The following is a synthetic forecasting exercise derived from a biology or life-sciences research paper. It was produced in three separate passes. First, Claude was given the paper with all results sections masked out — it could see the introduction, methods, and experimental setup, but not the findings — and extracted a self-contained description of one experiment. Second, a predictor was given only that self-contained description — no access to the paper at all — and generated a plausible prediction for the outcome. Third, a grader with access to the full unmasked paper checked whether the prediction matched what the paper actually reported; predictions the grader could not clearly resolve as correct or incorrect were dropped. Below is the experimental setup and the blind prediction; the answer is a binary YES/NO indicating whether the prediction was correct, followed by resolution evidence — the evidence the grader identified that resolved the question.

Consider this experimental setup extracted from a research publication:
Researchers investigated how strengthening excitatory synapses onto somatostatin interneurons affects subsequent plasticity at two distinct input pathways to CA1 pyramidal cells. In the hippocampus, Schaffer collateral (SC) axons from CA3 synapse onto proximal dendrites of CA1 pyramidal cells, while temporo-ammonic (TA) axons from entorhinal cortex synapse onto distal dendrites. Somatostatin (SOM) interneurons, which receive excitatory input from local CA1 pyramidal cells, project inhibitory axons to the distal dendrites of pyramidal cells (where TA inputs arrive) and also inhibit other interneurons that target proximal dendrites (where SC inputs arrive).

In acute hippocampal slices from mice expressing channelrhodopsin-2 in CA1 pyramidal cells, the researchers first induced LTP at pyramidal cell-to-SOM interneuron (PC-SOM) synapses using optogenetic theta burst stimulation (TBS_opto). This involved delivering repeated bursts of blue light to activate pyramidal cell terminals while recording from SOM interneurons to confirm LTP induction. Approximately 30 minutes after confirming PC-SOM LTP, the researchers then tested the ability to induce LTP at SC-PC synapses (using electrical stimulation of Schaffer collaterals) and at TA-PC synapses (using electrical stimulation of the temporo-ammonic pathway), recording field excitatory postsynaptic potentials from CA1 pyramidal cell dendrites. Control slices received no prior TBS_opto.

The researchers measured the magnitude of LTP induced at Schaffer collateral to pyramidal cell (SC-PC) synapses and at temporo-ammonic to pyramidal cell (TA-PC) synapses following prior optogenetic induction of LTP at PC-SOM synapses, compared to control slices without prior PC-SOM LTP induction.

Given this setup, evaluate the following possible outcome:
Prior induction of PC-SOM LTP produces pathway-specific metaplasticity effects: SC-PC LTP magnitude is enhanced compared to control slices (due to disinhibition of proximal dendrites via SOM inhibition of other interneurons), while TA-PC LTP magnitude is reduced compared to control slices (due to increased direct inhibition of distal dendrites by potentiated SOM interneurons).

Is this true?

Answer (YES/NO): YES